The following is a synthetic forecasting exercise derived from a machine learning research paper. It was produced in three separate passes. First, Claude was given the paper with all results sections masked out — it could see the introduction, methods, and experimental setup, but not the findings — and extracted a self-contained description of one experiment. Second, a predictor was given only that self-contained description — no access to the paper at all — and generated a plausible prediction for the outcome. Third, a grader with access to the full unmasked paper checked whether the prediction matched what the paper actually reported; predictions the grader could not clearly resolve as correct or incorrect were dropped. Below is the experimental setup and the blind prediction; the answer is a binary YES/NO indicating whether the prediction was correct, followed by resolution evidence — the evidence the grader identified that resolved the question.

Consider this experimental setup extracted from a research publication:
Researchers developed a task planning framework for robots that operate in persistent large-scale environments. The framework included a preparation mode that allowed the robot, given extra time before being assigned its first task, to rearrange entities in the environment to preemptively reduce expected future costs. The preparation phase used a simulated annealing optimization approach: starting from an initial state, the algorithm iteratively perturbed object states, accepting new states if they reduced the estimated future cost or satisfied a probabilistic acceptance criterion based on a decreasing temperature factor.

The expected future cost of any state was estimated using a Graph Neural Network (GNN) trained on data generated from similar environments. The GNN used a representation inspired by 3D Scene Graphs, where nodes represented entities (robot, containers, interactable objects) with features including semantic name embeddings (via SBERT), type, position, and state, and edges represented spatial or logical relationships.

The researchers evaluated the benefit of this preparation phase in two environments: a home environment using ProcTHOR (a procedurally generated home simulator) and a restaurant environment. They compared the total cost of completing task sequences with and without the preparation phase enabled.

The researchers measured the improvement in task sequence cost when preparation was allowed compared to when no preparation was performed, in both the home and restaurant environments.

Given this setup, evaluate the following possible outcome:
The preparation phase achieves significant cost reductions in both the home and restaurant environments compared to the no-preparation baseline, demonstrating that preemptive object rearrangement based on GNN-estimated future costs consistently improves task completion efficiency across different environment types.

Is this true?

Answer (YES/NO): YES